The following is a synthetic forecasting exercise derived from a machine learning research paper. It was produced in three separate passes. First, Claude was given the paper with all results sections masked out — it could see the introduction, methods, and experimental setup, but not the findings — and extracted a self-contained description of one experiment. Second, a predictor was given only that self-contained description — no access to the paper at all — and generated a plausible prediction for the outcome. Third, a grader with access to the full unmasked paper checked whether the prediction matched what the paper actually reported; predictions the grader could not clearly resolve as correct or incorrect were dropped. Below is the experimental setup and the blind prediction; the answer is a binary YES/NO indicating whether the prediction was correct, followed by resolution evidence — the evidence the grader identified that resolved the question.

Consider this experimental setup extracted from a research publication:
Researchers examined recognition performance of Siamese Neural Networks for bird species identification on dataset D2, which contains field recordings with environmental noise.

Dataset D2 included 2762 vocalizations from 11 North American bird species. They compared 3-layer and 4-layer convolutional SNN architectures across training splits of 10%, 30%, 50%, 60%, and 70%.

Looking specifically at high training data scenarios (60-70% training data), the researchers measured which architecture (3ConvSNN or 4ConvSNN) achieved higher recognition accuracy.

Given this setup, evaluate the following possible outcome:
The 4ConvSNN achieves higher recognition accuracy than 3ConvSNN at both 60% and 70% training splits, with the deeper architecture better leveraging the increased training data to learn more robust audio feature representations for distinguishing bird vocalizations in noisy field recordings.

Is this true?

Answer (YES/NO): NO